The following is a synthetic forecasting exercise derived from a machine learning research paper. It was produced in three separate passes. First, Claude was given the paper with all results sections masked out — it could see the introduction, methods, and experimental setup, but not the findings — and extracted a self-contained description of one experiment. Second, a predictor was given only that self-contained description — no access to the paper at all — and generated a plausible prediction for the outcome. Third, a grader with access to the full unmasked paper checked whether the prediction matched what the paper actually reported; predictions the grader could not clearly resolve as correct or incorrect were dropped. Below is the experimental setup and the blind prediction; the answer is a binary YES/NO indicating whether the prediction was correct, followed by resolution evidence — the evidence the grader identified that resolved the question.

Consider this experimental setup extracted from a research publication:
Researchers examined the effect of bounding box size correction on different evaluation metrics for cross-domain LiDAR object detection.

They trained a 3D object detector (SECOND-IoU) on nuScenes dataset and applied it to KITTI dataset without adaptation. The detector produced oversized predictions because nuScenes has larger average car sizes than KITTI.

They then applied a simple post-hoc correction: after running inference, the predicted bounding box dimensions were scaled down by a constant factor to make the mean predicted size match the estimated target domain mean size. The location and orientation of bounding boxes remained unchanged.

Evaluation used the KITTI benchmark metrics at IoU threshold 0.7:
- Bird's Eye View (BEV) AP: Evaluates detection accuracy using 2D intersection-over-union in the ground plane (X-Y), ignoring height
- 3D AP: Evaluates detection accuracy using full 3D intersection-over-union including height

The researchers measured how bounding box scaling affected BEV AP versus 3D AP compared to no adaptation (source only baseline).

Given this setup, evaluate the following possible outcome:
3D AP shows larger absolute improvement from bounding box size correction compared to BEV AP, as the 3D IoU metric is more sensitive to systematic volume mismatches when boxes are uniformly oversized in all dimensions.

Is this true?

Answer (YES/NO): NO